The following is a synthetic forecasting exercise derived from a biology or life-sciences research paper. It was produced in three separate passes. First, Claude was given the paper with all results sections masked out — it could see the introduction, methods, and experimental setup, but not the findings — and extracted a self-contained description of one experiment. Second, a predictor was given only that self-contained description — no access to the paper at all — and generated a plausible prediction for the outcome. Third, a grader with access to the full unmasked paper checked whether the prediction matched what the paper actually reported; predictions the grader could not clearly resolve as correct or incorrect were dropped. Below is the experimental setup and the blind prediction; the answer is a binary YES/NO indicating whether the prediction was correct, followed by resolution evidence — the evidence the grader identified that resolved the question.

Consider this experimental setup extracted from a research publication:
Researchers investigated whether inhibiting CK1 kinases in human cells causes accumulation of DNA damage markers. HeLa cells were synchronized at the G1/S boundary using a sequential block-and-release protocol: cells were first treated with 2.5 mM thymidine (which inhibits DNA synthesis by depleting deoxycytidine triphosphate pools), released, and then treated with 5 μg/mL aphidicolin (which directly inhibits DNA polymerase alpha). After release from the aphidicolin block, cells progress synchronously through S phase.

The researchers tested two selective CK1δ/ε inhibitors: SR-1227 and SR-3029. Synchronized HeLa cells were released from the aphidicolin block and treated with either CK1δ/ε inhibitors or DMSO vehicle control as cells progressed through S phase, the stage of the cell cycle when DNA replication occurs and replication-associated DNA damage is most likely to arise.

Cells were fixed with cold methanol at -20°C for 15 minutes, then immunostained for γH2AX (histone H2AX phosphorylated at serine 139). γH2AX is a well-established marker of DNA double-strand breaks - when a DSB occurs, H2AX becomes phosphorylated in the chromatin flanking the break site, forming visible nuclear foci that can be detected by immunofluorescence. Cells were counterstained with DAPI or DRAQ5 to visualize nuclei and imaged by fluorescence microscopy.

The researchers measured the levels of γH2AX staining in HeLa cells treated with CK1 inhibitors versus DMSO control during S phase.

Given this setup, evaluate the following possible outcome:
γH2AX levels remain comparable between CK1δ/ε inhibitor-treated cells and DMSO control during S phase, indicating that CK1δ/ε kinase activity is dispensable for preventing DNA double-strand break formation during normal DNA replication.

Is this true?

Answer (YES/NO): NO